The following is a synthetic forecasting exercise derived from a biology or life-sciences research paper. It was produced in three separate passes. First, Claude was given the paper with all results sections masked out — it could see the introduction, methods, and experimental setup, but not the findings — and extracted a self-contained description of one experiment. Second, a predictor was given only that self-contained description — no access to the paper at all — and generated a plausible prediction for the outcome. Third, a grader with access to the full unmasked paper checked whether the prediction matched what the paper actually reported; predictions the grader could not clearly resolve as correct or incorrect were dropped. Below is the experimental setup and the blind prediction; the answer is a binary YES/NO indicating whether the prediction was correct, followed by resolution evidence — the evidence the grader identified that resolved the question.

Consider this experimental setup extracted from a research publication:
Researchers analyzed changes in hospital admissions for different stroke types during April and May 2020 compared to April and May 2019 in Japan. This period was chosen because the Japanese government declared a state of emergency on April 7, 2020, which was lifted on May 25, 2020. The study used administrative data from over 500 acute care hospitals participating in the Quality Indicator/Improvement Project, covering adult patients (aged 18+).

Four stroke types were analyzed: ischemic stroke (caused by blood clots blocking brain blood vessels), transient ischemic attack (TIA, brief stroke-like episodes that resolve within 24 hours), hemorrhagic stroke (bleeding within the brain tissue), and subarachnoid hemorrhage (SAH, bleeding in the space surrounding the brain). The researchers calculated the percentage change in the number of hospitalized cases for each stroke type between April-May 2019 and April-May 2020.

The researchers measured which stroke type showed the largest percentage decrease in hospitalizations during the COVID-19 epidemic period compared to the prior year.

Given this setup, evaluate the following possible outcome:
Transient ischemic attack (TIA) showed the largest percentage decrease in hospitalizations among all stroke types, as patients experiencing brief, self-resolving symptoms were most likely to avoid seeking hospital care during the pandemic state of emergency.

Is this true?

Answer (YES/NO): YES